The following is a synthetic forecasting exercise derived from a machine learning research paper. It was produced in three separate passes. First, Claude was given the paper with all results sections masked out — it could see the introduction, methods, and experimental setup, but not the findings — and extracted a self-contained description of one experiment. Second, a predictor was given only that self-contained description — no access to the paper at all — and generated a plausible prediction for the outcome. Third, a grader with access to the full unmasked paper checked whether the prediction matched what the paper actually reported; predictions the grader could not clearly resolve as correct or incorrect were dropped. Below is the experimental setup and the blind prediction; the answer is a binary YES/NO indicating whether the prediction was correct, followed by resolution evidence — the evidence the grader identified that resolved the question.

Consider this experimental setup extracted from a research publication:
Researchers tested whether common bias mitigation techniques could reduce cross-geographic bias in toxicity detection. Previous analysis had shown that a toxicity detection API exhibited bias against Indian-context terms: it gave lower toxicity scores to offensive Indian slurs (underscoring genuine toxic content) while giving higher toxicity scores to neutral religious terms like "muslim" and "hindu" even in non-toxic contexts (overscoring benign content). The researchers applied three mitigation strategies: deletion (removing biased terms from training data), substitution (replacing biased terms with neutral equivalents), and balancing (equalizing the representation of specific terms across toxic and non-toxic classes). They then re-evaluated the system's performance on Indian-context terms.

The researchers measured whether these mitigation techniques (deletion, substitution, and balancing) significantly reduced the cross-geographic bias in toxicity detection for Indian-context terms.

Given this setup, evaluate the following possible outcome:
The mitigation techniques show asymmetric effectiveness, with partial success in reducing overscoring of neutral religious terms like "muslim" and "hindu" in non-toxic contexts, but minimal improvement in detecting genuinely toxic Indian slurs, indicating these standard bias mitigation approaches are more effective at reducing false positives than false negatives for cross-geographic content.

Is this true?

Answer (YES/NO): NO